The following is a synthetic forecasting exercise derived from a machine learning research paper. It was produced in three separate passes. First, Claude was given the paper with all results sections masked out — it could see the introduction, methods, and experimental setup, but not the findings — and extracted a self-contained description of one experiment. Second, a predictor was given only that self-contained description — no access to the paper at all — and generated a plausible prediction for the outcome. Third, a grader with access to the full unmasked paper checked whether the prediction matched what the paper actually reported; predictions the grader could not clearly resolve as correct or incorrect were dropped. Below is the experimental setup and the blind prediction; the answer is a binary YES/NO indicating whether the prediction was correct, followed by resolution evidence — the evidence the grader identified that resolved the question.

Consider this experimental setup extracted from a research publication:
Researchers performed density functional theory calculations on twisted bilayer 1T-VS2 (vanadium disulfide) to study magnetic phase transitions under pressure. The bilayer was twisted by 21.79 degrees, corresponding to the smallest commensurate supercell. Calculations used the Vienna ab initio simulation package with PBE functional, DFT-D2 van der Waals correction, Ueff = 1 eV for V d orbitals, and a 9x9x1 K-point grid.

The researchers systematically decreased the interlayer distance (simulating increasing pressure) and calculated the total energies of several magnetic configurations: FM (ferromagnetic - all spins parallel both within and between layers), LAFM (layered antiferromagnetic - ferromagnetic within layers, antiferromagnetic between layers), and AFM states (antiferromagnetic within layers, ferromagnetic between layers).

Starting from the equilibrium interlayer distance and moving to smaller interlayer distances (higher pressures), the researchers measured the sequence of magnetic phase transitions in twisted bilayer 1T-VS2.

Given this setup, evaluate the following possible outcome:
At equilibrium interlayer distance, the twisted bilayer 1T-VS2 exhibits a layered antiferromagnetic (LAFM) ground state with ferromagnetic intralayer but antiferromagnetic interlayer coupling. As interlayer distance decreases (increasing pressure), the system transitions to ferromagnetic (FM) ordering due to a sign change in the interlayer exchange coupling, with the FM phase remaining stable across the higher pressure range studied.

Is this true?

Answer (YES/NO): NO